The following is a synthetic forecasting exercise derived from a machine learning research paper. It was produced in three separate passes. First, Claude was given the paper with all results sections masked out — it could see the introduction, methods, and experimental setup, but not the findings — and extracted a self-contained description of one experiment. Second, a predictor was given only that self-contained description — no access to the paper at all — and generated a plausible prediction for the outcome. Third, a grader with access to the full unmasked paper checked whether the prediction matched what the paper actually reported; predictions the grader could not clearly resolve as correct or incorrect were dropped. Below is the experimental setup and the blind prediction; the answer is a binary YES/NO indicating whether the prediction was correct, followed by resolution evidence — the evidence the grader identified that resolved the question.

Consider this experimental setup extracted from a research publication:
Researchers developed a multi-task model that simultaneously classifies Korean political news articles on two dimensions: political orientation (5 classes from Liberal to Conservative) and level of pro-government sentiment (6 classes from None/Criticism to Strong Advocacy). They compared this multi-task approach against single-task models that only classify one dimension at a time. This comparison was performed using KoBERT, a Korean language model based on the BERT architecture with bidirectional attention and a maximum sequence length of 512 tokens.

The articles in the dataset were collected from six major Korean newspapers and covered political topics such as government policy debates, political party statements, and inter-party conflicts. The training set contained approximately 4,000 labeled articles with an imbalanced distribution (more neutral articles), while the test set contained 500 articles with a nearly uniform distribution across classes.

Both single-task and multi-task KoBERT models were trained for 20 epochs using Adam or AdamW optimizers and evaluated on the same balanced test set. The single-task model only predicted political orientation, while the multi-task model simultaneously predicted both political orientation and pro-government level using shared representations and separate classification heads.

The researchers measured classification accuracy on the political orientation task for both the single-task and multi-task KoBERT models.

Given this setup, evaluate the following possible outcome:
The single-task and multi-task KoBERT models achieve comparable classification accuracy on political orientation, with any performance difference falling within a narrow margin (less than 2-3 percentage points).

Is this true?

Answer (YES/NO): NO